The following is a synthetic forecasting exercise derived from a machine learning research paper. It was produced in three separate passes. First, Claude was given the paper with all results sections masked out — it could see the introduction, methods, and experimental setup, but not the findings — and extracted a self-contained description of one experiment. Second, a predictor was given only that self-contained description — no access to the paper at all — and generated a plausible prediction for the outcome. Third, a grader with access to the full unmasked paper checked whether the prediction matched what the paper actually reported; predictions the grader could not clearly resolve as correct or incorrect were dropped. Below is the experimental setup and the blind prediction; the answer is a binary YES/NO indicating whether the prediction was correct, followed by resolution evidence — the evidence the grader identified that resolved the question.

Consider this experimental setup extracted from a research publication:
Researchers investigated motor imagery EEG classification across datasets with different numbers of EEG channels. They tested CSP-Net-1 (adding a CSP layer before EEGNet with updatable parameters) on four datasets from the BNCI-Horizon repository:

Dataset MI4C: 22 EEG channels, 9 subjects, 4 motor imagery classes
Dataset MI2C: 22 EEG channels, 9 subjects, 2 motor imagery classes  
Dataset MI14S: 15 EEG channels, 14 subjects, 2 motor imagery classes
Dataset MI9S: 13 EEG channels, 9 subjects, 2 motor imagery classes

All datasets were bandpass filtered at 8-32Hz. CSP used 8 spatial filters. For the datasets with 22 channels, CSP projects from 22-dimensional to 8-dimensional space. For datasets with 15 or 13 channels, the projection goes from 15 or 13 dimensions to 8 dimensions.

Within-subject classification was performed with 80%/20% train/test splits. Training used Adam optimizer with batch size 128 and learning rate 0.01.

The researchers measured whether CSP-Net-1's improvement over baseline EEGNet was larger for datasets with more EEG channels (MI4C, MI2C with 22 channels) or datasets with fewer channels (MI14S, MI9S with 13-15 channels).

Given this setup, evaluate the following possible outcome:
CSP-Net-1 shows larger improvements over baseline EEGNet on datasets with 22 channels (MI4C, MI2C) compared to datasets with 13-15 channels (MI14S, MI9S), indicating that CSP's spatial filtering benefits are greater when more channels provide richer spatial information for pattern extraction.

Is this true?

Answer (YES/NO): YES